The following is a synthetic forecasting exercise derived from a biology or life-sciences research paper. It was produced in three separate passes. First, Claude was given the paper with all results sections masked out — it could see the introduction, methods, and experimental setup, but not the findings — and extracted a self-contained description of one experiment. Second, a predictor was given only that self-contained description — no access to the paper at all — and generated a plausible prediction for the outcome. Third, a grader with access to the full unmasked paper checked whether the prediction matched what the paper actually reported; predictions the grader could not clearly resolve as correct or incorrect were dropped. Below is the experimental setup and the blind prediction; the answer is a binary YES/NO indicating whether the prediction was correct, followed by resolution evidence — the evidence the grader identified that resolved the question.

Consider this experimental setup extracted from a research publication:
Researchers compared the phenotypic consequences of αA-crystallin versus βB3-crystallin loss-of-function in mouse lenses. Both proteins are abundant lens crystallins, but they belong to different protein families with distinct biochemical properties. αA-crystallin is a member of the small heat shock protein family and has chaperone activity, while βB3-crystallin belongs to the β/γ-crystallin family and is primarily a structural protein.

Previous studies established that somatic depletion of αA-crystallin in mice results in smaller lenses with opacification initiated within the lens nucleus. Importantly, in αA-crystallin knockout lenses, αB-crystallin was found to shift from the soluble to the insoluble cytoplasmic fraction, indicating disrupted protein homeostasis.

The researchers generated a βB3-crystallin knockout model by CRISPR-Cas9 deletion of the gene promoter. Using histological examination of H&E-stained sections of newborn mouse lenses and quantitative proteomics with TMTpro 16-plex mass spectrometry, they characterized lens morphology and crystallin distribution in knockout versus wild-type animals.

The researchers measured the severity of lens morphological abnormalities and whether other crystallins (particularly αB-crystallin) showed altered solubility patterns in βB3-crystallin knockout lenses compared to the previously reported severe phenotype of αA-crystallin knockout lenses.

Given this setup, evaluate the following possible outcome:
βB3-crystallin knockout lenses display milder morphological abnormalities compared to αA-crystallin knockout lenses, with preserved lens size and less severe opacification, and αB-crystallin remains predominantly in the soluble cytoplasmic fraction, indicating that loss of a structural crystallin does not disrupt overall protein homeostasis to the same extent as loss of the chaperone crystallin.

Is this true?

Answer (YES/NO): NO